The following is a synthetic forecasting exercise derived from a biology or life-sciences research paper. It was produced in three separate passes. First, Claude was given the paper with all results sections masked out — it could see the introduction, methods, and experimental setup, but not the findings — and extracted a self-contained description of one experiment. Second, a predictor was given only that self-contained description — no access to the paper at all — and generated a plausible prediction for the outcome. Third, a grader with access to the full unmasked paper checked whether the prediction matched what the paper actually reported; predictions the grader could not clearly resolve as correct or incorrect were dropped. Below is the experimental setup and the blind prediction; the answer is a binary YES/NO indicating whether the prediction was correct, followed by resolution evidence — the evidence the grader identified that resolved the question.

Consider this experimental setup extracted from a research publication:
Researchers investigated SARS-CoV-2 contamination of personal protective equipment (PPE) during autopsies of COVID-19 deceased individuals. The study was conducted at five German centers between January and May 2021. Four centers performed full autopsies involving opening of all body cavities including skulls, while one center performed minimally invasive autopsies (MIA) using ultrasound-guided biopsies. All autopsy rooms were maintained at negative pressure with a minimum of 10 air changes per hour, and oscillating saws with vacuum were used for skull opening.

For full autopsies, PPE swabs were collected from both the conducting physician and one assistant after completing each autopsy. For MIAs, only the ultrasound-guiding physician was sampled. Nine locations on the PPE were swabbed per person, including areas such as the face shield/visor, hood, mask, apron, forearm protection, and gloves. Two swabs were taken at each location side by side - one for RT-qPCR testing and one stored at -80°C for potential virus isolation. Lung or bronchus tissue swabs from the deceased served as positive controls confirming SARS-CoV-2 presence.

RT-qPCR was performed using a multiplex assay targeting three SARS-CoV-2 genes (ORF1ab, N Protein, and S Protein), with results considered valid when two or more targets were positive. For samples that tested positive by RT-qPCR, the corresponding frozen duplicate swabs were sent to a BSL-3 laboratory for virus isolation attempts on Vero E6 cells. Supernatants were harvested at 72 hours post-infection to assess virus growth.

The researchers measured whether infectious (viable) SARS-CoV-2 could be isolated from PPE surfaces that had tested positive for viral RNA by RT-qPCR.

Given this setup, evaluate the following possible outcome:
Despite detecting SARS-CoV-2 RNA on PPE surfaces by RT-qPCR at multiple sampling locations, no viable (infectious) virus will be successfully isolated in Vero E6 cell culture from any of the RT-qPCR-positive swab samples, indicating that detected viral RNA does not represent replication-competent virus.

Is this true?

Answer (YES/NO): NO